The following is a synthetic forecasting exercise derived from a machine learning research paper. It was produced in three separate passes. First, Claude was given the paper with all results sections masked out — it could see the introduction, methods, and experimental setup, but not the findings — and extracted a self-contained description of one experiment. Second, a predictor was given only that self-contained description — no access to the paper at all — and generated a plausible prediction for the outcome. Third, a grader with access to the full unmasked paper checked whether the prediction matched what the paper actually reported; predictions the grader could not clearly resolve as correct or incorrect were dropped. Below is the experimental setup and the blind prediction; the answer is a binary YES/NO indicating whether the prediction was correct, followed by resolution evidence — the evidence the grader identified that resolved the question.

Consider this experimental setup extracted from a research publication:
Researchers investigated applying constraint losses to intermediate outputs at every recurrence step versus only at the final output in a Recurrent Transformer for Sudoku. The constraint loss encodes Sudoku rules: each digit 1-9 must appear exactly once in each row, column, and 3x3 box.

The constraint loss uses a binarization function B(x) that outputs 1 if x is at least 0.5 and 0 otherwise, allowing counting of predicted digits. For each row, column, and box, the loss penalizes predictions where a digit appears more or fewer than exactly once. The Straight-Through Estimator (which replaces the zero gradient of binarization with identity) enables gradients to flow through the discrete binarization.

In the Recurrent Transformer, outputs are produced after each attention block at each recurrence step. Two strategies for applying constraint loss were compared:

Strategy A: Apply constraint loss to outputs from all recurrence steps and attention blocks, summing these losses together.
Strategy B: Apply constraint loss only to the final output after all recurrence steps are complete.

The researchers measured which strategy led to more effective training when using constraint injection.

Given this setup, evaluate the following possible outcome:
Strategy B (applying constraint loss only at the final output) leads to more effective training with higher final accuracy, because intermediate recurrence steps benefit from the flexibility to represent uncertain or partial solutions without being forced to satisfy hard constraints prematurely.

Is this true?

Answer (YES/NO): NO